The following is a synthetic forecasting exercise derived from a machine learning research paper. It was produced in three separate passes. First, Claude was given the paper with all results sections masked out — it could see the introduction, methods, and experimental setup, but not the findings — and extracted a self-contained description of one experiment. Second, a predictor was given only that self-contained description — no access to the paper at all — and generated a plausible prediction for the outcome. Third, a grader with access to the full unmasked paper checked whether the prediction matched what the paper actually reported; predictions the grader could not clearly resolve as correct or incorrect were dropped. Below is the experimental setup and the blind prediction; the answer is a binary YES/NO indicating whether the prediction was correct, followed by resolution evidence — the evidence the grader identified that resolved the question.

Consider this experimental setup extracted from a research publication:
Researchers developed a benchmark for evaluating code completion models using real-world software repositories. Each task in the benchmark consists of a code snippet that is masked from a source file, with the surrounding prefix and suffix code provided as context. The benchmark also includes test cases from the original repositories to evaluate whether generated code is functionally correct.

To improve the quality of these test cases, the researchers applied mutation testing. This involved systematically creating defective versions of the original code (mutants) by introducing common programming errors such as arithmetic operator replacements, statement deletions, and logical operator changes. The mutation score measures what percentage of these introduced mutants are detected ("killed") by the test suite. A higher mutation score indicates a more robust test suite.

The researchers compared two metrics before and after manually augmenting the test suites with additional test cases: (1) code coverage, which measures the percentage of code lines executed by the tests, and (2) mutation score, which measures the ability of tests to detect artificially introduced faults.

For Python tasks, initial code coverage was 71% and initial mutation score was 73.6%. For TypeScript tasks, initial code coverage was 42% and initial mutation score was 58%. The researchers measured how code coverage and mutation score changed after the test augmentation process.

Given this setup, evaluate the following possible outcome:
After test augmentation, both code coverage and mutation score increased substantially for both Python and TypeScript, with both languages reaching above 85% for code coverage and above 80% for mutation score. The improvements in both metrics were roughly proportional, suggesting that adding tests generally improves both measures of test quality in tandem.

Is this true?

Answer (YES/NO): NO